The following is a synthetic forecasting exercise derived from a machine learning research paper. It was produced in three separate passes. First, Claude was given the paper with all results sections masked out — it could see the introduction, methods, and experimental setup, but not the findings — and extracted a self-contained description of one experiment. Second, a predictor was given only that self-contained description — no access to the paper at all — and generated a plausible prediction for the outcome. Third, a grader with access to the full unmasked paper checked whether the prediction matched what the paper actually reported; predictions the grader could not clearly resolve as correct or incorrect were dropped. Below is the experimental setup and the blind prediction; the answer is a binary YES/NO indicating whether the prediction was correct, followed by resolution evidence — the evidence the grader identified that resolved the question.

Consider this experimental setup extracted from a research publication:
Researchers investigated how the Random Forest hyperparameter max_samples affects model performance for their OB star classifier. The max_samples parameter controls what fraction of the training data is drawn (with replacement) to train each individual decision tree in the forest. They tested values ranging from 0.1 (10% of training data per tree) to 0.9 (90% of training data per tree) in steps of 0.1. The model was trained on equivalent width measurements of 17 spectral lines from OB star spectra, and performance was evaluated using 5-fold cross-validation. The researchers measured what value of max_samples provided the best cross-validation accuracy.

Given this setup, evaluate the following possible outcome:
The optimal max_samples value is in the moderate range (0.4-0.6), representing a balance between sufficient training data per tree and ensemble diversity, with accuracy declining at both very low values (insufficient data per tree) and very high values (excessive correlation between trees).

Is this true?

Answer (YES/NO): NO